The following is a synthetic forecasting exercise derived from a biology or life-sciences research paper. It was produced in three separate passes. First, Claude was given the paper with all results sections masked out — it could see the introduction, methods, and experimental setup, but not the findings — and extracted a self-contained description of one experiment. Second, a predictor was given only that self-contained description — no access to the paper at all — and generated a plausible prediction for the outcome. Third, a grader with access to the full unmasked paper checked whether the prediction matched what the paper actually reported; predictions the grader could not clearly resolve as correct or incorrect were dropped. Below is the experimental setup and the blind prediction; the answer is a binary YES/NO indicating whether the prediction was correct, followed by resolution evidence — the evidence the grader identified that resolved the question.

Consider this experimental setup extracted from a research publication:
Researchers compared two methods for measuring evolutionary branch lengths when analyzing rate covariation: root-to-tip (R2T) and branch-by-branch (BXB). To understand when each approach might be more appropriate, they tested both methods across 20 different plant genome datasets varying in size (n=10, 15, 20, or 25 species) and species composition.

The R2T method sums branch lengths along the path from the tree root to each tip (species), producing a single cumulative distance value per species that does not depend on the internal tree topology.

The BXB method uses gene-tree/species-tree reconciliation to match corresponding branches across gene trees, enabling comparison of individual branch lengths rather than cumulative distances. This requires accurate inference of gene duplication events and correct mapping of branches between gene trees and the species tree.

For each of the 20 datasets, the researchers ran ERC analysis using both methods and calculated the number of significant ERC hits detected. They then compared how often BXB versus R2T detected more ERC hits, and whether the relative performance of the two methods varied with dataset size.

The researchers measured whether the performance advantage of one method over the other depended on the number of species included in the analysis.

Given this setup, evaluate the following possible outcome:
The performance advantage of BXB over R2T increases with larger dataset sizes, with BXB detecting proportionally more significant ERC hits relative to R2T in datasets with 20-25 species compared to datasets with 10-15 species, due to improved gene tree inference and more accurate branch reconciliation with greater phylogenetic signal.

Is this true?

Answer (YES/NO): NO